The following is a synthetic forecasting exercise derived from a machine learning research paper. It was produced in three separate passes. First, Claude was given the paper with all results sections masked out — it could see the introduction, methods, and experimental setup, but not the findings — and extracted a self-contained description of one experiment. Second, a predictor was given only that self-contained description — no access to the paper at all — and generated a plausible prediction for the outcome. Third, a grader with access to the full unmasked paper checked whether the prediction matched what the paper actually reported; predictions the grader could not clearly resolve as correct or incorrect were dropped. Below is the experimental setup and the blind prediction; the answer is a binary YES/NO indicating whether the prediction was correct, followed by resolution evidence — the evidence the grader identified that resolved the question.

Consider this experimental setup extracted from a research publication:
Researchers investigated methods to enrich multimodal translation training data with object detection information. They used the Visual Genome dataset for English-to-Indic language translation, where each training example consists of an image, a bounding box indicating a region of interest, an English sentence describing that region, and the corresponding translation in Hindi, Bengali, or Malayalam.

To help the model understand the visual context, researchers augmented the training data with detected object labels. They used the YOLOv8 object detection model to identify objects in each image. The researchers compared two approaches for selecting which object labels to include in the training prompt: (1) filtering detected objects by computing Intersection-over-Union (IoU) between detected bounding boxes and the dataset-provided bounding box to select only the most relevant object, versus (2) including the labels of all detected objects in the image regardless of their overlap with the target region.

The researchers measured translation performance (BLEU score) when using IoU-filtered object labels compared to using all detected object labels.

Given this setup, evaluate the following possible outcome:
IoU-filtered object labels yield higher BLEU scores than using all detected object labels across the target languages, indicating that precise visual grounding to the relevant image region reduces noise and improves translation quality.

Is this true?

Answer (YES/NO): NO